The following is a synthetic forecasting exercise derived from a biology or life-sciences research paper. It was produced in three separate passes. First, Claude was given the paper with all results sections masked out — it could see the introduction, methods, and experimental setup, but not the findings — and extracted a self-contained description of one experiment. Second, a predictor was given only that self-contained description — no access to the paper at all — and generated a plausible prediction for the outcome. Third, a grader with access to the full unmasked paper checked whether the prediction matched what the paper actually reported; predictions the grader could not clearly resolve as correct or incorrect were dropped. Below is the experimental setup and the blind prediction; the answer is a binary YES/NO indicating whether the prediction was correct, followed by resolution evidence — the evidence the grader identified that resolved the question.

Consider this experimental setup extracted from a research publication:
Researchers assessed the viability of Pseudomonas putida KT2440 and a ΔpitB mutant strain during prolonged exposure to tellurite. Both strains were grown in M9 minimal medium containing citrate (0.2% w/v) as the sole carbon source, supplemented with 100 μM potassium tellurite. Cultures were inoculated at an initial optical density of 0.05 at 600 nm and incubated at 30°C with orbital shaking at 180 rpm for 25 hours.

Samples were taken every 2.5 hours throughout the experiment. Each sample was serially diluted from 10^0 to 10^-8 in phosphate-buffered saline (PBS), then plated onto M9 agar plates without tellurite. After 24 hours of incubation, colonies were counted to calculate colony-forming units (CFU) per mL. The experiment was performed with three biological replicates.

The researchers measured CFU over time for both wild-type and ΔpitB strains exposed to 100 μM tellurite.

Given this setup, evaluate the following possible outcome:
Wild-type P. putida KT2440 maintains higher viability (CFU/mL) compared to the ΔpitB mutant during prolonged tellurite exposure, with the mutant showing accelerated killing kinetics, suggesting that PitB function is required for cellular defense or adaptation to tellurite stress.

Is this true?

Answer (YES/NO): NO